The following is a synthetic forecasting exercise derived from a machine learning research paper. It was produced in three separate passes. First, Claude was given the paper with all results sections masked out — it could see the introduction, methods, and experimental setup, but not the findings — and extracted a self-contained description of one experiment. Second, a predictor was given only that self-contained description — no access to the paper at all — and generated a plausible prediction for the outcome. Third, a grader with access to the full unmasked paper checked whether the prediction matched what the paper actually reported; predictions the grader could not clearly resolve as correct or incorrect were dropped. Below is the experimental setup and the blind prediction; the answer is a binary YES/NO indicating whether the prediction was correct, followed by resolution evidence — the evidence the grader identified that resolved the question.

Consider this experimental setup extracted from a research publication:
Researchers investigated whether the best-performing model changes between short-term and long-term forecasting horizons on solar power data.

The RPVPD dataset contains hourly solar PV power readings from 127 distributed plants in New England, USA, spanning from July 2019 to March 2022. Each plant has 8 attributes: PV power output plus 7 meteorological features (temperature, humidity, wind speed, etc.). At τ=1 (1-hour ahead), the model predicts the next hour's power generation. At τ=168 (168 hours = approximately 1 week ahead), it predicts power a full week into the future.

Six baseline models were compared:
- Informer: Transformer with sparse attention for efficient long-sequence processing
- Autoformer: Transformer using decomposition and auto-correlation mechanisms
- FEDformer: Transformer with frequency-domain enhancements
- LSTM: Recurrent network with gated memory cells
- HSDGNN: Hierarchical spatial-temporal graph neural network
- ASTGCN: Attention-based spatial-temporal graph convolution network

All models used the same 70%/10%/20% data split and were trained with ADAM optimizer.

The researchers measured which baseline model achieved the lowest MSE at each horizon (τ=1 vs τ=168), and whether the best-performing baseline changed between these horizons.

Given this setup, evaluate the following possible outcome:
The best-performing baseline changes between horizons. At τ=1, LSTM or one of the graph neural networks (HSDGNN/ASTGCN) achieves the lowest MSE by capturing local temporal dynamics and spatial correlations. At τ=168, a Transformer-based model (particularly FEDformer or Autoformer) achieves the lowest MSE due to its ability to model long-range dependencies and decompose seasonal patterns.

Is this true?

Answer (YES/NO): NO